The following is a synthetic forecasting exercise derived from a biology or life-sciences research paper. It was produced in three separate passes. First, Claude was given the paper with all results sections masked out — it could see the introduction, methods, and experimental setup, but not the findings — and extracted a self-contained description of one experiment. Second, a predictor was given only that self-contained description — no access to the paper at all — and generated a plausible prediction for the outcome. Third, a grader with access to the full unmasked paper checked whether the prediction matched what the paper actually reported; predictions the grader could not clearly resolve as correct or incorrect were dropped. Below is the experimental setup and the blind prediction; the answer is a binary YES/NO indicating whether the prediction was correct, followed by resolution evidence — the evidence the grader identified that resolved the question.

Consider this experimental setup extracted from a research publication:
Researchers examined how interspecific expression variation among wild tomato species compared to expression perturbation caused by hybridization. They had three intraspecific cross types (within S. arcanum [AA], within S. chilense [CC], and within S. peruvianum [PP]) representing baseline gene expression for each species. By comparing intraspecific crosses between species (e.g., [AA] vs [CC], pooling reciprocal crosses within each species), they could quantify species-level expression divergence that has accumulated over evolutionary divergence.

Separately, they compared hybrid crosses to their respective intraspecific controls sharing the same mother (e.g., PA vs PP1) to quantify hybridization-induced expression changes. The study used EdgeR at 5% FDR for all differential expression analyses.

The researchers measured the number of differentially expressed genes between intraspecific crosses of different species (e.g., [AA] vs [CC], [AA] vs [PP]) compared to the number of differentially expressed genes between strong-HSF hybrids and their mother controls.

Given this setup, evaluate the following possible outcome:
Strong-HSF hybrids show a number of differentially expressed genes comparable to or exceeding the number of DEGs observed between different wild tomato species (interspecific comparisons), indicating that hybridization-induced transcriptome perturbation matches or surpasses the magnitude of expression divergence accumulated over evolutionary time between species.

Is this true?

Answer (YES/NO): YES